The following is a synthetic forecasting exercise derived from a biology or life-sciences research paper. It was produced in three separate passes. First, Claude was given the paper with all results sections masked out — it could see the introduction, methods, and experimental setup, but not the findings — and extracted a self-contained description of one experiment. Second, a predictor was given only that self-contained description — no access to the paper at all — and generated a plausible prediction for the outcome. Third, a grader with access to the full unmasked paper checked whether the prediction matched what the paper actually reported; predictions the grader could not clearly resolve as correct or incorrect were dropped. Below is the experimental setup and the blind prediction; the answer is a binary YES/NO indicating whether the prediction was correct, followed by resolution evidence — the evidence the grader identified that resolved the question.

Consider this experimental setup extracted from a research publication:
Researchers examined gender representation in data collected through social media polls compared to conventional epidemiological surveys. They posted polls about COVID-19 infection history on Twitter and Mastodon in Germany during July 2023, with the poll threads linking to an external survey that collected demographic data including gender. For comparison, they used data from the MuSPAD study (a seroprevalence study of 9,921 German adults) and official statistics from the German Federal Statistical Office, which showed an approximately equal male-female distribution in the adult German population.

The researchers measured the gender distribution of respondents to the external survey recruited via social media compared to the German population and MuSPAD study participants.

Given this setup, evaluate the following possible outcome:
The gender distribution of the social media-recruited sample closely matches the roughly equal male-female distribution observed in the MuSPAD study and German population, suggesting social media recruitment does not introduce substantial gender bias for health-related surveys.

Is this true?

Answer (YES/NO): NO